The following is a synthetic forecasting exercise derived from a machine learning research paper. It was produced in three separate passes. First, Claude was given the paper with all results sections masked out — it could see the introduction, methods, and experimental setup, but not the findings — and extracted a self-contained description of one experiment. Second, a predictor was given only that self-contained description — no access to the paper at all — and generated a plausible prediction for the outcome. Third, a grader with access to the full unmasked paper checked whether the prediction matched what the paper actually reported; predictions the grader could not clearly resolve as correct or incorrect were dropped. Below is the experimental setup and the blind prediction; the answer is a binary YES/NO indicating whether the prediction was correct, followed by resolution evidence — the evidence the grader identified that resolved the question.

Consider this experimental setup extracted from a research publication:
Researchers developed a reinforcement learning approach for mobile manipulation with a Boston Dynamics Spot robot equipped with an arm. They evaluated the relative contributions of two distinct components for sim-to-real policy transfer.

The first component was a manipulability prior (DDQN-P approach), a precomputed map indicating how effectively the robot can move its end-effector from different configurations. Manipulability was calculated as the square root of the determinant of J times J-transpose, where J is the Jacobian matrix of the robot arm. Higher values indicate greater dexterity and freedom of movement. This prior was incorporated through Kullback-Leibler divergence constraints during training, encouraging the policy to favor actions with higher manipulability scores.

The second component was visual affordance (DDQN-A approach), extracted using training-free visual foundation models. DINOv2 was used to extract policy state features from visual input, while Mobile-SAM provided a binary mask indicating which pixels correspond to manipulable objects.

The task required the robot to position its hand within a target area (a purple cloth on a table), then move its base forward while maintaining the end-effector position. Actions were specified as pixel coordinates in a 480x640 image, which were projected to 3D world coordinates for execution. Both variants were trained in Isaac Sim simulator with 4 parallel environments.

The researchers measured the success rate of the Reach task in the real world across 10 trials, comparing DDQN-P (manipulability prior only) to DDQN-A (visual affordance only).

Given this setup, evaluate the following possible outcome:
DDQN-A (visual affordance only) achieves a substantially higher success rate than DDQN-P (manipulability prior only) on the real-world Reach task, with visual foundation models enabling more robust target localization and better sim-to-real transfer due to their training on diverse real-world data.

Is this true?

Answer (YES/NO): YES